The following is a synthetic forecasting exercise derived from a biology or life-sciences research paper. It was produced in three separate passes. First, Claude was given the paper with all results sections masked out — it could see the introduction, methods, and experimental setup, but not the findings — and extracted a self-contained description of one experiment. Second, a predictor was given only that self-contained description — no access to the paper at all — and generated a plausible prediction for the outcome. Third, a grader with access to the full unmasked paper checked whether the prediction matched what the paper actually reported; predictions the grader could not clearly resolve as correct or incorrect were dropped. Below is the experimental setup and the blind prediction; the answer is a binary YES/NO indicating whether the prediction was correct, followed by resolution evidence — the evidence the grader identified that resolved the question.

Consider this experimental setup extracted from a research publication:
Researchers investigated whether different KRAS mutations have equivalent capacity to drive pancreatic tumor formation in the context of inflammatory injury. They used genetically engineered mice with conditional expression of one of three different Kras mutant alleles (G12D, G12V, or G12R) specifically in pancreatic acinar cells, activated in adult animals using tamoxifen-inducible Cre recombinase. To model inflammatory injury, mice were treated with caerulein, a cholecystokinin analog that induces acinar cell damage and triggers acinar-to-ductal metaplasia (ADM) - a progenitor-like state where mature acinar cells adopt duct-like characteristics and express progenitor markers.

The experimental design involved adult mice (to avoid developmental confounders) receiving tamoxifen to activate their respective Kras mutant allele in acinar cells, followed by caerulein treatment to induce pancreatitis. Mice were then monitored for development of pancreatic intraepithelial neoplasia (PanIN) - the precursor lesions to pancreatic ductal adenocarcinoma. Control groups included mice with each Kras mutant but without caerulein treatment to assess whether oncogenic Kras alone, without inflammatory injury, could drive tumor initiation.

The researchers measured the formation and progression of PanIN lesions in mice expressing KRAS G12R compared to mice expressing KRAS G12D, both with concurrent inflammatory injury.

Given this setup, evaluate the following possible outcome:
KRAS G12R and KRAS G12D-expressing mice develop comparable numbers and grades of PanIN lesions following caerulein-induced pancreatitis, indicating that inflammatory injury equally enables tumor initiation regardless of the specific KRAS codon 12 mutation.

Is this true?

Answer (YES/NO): NO